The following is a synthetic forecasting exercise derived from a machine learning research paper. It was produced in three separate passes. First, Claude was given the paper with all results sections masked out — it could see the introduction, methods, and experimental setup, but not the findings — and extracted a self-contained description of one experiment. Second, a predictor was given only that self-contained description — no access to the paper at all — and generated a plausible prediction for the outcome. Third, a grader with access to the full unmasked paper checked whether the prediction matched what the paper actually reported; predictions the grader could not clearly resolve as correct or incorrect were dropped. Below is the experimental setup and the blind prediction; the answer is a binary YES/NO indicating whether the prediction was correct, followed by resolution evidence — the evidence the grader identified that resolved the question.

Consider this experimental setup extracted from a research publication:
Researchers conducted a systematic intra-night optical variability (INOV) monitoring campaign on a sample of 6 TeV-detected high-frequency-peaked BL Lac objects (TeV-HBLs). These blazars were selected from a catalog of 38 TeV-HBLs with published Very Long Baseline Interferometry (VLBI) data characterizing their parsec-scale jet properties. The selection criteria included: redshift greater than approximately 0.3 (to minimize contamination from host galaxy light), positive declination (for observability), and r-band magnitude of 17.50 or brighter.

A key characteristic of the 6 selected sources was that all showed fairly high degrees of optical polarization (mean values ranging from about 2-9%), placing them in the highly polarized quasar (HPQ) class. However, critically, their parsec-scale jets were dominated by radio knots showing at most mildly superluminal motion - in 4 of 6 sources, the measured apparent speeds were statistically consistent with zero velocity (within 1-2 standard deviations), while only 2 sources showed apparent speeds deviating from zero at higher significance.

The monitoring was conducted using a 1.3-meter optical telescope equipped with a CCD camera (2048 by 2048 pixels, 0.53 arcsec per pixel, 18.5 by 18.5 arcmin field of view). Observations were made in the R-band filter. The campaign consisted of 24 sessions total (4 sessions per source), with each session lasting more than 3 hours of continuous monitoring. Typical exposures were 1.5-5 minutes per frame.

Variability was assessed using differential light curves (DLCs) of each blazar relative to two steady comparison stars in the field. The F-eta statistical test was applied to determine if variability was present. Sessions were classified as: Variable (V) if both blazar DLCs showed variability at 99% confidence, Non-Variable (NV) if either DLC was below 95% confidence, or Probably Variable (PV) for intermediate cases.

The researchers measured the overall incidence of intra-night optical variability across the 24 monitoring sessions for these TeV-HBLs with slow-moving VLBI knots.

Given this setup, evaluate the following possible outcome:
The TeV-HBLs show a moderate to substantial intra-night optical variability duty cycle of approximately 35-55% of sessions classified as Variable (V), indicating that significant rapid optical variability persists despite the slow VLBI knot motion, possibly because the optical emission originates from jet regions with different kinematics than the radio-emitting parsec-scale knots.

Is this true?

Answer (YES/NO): NO